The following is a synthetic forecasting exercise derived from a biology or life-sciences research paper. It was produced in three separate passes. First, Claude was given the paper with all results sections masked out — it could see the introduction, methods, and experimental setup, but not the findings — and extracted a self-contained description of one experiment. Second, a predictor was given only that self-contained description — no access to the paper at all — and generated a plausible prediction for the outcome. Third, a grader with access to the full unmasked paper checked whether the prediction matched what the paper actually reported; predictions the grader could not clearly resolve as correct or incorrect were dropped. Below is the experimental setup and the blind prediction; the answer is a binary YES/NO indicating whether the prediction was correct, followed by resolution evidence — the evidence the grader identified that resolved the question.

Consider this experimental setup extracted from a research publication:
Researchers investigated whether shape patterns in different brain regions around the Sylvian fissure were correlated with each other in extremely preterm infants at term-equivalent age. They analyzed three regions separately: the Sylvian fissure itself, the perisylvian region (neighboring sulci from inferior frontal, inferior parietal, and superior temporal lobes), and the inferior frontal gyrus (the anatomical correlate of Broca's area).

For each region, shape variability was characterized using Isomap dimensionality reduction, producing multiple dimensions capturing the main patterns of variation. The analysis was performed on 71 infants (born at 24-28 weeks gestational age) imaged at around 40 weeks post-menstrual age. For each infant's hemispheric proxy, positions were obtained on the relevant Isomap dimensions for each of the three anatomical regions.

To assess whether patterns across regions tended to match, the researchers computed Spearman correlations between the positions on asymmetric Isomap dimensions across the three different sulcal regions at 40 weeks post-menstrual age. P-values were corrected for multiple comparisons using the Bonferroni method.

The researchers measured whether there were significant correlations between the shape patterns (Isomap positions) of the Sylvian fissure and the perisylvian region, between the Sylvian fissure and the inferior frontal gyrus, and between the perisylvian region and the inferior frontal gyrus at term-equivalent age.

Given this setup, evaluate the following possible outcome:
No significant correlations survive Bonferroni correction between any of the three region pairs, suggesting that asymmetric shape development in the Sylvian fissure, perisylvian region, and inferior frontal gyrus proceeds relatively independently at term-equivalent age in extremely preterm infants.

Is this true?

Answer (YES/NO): NO